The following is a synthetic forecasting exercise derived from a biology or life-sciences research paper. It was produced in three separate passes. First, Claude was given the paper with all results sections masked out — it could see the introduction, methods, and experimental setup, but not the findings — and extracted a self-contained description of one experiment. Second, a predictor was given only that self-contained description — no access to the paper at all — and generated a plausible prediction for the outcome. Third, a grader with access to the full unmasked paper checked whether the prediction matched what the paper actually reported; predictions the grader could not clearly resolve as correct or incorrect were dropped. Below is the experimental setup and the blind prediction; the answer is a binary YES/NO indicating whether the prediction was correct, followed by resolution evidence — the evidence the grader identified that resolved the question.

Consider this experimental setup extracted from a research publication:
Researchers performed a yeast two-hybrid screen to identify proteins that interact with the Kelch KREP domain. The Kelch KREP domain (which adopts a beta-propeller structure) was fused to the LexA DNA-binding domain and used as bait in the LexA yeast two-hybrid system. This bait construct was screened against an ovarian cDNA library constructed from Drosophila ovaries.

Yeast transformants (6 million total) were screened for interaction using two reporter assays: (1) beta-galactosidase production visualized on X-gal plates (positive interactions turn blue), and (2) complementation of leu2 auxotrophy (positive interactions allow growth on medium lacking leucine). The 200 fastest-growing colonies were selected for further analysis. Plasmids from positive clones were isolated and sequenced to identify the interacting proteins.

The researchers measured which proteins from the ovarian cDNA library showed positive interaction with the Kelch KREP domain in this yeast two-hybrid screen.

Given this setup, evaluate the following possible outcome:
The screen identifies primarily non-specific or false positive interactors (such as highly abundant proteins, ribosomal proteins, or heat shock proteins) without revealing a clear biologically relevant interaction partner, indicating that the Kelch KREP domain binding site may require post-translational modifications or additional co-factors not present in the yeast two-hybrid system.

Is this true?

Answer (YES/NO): NO